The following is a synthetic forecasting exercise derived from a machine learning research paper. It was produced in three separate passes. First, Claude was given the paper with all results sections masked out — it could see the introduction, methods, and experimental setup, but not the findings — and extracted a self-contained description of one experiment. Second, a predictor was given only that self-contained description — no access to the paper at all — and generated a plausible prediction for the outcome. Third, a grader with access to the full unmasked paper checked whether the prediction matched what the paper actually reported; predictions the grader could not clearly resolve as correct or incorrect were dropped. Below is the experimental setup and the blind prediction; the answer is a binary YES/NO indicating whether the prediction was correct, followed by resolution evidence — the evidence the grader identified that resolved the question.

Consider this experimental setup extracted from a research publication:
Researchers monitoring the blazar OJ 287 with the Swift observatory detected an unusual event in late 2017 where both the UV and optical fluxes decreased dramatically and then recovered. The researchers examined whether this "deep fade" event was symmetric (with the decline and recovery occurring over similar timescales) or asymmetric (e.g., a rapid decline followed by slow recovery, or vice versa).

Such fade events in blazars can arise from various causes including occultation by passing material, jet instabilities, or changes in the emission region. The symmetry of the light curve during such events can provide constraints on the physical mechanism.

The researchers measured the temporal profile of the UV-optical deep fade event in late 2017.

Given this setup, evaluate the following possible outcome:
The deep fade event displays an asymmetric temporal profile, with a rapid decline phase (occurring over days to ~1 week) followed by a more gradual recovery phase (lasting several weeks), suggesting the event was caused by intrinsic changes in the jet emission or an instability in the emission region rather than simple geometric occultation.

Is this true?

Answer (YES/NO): NO